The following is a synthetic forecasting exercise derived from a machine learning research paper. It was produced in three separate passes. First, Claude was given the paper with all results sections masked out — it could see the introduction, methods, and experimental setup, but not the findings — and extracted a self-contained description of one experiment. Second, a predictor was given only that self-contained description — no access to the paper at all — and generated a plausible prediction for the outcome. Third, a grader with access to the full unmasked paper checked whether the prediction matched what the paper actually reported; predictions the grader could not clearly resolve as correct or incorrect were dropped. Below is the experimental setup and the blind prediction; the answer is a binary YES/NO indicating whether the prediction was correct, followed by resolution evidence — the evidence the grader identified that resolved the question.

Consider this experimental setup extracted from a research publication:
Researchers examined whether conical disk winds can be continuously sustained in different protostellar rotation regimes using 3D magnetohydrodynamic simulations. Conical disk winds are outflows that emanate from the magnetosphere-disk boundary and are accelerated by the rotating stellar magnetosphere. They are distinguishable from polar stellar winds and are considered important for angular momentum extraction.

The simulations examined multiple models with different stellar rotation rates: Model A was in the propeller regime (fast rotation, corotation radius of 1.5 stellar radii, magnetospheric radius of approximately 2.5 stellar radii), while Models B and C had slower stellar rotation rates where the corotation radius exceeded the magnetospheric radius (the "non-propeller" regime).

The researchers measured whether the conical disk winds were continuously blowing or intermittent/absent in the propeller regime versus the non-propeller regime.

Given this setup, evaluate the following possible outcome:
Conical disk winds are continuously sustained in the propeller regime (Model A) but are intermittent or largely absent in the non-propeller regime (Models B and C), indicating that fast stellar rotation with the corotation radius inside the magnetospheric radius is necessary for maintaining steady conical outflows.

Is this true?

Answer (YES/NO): YES